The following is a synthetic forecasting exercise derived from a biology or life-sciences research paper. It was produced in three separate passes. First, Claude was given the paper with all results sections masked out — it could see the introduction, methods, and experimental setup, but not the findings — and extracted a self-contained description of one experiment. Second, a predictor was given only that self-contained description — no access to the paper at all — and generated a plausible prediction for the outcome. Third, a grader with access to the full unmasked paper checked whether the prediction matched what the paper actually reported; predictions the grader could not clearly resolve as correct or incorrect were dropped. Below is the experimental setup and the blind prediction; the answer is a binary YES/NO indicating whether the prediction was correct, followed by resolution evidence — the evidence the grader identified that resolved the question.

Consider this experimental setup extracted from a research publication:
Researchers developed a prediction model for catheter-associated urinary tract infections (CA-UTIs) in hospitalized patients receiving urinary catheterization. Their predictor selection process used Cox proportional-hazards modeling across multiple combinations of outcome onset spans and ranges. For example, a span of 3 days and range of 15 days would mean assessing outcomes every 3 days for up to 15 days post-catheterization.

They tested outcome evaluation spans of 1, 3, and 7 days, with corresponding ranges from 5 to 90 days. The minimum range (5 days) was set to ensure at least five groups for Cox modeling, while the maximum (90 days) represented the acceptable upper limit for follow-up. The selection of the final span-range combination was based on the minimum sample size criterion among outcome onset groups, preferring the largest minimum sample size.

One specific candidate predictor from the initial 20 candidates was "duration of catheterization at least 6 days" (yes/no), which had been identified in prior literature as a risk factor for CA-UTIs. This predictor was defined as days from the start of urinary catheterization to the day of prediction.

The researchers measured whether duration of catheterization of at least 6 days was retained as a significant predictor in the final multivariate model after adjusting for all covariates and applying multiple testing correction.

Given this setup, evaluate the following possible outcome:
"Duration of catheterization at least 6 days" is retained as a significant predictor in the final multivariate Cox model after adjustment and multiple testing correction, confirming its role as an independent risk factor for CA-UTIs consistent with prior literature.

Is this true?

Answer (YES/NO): NO